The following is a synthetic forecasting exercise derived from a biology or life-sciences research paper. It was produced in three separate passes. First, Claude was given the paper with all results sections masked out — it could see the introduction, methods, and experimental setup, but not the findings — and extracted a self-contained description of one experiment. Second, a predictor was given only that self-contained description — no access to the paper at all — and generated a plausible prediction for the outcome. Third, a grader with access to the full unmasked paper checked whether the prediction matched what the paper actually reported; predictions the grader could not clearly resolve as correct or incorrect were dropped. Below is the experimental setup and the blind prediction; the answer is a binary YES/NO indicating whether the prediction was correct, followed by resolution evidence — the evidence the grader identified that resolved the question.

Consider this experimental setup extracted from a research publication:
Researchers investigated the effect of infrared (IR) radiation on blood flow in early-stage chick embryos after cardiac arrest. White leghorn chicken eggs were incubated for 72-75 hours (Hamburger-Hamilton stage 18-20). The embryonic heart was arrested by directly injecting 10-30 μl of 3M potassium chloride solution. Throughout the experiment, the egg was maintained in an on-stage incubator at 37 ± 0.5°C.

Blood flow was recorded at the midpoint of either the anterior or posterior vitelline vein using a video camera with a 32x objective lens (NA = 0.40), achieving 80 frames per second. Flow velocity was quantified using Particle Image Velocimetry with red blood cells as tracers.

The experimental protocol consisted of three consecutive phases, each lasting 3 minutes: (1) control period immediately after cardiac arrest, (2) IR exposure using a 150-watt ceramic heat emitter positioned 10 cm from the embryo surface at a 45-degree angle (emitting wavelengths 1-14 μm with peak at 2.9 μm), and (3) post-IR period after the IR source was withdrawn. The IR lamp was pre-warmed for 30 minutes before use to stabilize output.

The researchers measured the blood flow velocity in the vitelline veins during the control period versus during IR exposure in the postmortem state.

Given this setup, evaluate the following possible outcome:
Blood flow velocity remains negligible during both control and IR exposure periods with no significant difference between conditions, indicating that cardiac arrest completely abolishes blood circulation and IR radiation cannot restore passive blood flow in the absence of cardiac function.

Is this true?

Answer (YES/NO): NO